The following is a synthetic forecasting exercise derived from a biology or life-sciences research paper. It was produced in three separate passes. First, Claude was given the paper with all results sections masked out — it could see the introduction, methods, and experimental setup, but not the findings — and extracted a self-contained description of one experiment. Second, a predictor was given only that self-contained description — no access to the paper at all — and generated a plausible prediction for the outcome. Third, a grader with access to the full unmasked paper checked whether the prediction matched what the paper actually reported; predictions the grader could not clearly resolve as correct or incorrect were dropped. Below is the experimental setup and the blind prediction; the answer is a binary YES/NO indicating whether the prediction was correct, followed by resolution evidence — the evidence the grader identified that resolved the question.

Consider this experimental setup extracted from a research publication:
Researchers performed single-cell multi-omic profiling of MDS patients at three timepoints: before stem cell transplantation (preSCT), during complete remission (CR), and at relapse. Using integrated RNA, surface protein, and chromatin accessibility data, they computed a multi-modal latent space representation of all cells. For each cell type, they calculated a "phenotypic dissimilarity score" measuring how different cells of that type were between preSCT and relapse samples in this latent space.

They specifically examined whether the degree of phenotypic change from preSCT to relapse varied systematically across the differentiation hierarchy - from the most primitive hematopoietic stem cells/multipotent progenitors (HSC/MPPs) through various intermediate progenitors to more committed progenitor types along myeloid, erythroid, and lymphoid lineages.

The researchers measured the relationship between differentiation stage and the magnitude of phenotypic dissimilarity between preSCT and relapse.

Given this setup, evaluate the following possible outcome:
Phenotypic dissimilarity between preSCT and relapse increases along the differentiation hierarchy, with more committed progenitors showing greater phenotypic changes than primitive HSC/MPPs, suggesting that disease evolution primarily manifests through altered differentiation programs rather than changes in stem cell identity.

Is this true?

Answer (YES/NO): NO